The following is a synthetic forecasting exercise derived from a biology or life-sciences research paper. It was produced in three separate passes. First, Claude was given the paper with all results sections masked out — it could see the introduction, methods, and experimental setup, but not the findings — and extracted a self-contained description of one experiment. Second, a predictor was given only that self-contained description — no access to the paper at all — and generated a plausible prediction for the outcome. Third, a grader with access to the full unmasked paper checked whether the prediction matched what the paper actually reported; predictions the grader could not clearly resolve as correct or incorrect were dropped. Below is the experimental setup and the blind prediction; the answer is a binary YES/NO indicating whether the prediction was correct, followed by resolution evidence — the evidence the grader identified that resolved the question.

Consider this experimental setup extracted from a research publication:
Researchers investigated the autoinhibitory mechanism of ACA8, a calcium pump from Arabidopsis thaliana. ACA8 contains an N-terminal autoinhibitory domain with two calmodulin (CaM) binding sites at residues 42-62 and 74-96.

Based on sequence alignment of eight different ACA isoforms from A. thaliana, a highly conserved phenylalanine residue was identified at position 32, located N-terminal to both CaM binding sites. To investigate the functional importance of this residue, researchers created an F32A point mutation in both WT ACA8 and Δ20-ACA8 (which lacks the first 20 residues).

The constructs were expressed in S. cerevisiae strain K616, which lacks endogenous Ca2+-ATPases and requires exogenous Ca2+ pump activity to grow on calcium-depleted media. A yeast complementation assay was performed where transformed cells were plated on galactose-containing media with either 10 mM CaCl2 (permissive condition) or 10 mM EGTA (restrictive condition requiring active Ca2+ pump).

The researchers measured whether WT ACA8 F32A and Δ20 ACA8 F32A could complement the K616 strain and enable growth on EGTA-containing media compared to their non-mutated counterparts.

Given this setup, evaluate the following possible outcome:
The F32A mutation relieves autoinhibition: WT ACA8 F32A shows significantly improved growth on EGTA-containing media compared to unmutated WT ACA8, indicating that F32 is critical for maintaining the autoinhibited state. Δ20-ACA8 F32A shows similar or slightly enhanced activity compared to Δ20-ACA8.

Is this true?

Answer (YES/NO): NO